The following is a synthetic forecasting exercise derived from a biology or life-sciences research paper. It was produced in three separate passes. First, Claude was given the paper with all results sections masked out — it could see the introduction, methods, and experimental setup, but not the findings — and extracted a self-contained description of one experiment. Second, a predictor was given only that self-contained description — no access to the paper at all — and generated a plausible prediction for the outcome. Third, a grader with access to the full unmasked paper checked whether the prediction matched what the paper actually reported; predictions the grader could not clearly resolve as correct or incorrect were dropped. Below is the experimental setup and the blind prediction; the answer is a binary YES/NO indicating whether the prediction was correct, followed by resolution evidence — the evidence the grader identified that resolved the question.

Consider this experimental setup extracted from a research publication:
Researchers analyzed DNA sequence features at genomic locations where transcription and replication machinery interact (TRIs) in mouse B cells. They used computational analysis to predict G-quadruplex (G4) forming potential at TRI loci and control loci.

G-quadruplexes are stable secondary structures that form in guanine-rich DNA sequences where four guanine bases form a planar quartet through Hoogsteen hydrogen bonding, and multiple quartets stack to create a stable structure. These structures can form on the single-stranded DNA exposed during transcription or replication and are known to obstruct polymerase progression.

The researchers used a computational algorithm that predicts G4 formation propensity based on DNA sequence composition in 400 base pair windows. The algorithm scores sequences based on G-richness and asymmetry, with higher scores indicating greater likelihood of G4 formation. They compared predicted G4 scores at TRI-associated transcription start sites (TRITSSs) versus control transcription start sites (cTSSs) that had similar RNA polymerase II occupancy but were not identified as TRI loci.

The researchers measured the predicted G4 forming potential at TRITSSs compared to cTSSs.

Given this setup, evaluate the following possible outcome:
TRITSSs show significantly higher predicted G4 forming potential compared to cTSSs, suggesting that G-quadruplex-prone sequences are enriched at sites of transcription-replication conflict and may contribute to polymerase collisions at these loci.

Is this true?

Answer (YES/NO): YES